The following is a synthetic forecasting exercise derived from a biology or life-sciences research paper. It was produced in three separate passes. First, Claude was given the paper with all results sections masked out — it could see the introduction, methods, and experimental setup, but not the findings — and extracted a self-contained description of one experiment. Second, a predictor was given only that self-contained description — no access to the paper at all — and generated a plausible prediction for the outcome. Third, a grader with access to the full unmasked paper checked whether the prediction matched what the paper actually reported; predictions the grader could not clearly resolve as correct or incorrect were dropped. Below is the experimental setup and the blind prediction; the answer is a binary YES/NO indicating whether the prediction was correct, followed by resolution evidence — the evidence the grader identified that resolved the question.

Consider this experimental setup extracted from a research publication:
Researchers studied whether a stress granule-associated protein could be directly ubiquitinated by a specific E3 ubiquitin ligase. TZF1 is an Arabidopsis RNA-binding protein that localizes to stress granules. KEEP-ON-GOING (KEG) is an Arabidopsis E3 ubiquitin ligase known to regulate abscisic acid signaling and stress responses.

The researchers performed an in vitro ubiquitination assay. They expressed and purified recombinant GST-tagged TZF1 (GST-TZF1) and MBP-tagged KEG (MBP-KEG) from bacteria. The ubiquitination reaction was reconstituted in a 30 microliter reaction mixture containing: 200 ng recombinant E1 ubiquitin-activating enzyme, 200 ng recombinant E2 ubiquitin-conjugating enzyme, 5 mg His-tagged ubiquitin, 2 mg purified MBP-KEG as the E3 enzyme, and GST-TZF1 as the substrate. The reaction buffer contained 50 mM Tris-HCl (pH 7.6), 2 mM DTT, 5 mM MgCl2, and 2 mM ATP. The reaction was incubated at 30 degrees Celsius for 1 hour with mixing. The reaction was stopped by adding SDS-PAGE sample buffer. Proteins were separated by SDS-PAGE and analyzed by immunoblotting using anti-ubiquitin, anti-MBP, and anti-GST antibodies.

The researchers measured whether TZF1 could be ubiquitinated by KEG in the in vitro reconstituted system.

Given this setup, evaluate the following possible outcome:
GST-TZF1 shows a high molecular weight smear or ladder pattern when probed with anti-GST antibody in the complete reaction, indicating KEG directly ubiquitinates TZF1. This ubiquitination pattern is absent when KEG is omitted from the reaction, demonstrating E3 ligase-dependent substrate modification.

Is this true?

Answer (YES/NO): YES